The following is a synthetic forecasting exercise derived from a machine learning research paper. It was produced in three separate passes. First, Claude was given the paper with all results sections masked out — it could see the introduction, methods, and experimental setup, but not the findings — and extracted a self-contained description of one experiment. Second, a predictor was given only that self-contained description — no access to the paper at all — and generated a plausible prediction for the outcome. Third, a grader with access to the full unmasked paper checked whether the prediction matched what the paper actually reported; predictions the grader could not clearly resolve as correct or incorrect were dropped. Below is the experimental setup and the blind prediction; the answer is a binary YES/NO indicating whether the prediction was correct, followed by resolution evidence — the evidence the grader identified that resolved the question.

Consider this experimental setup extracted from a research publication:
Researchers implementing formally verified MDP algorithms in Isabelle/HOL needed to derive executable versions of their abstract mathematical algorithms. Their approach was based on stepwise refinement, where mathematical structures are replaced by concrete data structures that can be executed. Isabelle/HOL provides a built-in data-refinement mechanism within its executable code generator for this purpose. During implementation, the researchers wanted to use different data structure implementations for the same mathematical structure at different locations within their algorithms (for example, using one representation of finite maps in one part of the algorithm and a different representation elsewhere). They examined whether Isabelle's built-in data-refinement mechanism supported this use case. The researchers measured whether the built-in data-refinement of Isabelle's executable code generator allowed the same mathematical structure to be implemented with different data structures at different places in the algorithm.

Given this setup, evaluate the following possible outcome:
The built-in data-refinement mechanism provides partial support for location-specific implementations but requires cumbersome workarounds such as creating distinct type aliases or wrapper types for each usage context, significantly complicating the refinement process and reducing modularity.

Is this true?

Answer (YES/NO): NO